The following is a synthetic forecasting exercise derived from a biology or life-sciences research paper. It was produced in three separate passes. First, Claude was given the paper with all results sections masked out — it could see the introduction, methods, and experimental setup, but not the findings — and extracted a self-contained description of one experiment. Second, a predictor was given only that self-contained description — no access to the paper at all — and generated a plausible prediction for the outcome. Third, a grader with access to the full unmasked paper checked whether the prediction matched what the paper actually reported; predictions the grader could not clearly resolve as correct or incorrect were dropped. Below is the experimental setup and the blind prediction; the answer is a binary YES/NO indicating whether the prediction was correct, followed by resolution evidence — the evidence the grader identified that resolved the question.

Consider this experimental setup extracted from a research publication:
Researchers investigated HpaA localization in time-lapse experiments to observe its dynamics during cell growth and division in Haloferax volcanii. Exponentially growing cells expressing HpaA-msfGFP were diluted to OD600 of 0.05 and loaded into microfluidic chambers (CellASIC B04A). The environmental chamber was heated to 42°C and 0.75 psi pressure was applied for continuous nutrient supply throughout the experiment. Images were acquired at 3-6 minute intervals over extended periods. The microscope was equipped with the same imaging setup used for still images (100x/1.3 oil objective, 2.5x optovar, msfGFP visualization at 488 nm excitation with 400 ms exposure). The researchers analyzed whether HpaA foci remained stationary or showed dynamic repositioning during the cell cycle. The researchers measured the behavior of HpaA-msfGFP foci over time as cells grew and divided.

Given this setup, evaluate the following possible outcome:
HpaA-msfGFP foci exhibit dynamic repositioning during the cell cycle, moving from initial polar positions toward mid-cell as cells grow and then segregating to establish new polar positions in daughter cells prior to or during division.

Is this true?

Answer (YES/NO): NO